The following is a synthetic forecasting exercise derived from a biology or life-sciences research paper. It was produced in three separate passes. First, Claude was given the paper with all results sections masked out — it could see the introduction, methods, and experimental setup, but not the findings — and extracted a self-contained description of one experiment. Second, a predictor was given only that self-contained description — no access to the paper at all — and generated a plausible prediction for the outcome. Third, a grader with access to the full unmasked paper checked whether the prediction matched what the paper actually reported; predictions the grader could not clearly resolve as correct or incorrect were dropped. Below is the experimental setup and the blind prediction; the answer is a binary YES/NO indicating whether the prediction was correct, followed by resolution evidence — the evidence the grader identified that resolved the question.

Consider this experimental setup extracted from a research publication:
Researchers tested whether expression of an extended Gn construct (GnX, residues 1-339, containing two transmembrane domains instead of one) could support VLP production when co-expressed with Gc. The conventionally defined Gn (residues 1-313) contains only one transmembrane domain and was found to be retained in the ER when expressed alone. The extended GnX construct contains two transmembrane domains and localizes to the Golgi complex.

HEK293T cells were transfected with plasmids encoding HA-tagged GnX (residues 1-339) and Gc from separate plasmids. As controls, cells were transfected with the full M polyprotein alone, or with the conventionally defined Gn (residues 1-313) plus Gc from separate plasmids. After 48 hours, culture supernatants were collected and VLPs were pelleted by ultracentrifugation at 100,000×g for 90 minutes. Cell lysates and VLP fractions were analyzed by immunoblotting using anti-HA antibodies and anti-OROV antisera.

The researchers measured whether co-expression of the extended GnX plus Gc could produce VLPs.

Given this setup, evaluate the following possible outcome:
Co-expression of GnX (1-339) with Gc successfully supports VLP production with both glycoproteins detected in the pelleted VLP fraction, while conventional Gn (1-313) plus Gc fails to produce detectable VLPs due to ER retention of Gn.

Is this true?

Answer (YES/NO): YES